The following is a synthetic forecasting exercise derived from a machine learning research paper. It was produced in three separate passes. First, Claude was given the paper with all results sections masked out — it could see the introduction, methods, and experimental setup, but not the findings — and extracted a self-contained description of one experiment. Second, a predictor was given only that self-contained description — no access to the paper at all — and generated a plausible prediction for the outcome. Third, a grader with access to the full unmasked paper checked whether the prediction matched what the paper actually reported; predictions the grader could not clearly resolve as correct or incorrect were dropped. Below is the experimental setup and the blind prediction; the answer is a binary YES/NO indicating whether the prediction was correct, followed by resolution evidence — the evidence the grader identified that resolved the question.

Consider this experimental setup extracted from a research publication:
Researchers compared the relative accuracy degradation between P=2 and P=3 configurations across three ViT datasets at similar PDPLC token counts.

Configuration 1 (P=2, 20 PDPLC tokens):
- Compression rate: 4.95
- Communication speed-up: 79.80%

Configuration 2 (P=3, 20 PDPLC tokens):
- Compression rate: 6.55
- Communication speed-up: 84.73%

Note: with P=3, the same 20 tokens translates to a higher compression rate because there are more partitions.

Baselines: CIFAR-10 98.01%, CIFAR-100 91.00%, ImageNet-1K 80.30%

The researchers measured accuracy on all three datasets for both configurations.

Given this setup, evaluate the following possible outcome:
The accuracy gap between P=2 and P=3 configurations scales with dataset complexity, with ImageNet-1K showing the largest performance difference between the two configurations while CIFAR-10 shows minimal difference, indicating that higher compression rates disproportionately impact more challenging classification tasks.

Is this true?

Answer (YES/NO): YES